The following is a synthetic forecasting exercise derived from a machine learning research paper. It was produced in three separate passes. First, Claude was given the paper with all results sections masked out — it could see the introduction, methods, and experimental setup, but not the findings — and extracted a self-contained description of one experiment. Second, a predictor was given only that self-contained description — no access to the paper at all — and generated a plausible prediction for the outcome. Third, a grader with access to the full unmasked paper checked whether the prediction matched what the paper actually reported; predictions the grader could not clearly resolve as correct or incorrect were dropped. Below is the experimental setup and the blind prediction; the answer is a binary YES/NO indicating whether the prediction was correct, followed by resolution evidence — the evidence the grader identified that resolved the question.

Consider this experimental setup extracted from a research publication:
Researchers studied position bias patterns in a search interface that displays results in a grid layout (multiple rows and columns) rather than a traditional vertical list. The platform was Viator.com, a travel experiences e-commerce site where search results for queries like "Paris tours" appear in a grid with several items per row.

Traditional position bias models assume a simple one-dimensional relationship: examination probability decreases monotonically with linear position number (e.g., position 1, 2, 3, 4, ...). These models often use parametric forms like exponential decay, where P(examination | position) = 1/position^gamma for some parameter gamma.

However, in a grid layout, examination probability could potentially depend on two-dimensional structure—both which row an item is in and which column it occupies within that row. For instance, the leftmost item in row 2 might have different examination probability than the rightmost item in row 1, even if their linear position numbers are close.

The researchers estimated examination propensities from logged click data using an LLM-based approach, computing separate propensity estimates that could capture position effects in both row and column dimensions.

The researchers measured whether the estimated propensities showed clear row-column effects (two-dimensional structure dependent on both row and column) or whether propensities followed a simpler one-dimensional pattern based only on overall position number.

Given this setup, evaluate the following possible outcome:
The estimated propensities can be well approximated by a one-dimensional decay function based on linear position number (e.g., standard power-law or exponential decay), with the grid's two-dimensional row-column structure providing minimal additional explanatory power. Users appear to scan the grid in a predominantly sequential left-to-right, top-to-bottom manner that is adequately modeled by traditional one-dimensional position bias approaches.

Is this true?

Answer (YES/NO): NO